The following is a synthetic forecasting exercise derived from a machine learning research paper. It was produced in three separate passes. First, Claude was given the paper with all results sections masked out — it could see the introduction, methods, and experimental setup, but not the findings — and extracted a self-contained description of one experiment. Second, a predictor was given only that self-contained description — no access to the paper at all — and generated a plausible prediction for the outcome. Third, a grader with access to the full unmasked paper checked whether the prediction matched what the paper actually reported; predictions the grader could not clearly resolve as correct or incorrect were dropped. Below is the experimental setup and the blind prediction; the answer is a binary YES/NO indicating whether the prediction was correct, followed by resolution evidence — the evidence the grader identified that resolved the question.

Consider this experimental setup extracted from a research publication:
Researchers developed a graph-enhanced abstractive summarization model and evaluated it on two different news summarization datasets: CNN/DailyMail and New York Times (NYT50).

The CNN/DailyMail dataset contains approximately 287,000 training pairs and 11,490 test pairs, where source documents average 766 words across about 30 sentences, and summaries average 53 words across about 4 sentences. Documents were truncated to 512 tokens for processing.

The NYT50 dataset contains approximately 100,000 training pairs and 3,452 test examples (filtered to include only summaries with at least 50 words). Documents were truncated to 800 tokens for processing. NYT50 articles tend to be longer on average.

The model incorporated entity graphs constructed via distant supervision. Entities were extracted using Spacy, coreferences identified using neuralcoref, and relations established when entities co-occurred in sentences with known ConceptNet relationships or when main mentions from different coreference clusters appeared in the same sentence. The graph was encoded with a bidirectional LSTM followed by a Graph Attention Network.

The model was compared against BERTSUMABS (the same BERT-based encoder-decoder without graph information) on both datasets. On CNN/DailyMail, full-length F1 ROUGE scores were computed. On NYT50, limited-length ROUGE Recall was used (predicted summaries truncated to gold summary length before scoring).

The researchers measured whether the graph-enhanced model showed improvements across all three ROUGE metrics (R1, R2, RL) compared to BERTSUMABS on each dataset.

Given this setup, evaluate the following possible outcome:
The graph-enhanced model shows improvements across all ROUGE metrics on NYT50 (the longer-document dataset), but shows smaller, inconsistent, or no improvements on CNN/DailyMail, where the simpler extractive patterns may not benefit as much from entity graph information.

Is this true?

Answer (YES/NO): YES